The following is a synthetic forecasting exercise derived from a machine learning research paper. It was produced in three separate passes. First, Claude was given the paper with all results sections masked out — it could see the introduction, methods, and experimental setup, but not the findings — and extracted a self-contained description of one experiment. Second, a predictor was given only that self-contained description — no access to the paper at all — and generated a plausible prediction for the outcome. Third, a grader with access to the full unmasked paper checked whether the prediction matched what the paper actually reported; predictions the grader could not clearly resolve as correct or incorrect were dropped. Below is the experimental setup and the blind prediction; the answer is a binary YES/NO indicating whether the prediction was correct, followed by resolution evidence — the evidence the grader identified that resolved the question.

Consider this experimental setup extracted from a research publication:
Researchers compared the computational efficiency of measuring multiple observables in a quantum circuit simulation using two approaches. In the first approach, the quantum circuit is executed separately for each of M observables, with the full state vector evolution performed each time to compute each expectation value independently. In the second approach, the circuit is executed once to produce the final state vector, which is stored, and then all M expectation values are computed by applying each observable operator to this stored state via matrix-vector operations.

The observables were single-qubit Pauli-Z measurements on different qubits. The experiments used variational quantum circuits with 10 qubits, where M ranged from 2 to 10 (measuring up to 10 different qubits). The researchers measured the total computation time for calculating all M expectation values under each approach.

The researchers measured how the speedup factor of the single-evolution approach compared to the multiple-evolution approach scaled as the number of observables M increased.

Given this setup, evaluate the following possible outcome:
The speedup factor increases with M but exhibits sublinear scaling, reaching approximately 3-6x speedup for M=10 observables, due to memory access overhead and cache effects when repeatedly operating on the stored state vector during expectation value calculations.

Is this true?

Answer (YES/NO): NO